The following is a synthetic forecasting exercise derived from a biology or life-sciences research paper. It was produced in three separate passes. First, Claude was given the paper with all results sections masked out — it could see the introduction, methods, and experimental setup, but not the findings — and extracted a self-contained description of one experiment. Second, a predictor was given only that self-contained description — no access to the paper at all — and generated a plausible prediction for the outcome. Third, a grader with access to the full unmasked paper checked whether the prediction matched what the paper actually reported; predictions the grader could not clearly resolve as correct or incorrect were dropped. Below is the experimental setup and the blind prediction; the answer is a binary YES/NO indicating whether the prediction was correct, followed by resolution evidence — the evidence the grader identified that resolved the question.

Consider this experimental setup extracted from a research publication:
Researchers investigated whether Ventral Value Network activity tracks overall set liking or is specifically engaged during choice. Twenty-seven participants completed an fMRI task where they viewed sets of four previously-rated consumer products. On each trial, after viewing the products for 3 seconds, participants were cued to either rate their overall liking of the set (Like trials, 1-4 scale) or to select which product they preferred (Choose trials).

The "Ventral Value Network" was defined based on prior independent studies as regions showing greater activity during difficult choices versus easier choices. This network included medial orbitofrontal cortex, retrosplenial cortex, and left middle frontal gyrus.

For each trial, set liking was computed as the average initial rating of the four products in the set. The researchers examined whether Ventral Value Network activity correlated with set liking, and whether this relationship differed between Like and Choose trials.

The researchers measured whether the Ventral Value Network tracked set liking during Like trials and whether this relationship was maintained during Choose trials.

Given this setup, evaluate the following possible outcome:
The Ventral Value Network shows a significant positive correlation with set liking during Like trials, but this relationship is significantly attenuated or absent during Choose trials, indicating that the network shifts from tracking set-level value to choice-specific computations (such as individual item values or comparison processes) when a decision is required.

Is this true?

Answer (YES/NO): NO